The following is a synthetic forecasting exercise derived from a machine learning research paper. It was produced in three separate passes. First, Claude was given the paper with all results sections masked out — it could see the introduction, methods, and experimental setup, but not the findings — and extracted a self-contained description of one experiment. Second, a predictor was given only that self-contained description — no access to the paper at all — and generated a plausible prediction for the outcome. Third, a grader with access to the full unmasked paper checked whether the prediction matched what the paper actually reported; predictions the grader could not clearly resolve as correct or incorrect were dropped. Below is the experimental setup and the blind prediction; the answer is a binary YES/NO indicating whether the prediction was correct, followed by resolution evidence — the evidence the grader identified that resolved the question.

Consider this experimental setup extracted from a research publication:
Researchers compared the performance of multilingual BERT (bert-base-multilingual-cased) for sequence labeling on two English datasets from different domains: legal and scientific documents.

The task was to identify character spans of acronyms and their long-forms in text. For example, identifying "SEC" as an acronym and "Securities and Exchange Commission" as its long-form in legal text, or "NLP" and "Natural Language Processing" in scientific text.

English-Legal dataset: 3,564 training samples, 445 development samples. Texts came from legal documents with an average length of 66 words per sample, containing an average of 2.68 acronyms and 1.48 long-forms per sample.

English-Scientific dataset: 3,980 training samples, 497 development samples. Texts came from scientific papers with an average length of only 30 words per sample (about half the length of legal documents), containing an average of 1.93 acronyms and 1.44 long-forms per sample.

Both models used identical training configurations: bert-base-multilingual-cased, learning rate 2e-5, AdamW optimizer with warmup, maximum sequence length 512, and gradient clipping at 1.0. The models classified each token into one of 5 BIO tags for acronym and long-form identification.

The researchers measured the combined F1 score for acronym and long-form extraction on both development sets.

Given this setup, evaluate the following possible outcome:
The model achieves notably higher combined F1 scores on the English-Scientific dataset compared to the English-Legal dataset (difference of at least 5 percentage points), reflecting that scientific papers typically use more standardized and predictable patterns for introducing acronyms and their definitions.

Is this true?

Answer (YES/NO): NO